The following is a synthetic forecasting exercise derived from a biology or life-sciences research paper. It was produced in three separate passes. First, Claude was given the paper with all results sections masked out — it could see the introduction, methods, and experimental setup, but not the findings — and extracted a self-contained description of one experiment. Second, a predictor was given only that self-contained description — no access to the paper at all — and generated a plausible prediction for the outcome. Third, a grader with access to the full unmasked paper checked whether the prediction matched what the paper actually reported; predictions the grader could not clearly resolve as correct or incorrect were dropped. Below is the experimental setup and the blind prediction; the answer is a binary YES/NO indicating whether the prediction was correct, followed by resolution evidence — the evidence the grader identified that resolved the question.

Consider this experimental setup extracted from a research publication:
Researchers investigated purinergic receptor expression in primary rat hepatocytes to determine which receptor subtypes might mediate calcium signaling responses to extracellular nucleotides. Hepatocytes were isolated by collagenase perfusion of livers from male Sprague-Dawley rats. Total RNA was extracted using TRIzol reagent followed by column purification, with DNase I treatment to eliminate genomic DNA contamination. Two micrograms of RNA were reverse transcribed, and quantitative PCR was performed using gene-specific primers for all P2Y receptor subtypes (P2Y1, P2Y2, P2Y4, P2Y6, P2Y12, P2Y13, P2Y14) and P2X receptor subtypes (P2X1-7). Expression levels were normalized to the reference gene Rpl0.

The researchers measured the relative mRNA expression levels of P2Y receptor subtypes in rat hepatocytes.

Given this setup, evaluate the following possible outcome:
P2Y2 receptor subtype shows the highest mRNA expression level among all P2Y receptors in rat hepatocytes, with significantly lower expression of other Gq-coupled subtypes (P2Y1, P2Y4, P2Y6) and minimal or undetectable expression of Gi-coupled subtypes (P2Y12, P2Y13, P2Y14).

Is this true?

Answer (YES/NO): NO